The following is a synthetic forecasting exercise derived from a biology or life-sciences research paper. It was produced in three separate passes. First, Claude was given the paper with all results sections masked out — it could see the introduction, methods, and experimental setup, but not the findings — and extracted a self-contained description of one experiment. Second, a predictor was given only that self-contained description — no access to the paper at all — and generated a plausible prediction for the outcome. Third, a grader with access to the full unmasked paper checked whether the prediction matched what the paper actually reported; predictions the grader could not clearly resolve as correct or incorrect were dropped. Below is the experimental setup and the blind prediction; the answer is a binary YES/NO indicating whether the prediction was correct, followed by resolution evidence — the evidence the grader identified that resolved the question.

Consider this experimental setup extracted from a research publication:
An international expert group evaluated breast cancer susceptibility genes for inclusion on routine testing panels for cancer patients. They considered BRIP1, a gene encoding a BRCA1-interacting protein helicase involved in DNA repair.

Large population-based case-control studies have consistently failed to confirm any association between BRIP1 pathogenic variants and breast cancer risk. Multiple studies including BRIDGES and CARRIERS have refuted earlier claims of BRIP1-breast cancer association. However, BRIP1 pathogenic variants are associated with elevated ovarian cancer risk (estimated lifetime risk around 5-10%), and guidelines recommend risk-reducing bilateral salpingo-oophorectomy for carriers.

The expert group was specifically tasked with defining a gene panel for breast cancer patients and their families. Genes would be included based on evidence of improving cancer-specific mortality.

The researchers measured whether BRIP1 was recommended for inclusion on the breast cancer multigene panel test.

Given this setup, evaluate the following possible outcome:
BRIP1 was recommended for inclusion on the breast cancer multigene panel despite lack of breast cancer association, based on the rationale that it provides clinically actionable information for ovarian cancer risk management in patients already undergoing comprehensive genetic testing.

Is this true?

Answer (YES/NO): YES